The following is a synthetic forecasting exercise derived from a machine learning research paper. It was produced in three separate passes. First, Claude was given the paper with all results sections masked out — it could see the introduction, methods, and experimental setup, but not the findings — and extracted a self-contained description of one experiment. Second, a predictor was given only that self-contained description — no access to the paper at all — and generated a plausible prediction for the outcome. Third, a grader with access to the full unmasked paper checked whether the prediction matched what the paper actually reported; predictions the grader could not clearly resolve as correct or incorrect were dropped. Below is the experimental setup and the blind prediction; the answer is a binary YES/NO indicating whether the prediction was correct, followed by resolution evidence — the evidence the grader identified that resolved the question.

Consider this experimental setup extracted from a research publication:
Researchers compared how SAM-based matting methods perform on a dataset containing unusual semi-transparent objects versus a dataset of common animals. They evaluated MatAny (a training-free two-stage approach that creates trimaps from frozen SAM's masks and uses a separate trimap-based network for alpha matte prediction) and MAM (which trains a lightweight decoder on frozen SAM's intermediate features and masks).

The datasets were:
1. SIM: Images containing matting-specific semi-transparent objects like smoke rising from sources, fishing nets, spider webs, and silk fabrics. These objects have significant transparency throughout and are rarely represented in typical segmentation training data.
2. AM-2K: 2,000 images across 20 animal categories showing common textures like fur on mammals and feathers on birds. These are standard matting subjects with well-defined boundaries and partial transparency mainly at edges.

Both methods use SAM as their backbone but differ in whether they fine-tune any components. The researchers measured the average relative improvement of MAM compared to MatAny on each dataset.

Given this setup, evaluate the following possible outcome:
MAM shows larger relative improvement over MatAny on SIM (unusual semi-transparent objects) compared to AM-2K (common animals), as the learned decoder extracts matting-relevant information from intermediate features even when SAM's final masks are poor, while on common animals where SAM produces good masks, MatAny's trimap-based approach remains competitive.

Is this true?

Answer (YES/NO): YES